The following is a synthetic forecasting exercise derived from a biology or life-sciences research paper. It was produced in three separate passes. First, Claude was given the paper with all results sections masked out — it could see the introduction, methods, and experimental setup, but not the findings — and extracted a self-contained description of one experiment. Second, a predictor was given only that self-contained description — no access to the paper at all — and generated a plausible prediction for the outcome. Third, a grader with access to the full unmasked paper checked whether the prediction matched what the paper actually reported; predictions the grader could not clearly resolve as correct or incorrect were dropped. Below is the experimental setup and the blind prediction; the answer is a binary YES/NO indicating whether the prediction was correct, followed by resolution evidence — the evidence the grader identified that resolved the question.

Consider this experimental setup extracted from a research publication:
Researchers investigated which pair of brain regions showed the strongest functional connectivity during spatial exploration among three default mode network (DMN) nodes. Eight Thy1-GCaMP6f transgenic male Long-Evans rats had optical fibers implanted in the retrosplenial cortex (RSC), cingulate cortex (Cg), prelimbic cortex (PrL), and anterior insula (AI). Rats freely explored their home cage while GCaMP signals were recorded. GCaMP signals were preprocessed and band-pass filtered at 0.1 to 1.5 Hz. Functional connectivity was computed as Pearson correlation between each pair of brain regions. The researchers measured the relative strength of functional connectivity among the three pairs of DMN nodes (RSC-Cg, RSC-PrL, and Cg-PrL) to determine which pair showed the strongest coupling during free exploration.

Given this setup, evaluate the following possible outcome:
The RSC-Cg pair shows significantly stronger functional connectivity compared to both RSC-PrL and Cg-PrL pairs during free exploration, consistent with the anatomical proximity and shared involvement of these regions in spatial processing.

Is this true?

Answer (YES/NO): YES